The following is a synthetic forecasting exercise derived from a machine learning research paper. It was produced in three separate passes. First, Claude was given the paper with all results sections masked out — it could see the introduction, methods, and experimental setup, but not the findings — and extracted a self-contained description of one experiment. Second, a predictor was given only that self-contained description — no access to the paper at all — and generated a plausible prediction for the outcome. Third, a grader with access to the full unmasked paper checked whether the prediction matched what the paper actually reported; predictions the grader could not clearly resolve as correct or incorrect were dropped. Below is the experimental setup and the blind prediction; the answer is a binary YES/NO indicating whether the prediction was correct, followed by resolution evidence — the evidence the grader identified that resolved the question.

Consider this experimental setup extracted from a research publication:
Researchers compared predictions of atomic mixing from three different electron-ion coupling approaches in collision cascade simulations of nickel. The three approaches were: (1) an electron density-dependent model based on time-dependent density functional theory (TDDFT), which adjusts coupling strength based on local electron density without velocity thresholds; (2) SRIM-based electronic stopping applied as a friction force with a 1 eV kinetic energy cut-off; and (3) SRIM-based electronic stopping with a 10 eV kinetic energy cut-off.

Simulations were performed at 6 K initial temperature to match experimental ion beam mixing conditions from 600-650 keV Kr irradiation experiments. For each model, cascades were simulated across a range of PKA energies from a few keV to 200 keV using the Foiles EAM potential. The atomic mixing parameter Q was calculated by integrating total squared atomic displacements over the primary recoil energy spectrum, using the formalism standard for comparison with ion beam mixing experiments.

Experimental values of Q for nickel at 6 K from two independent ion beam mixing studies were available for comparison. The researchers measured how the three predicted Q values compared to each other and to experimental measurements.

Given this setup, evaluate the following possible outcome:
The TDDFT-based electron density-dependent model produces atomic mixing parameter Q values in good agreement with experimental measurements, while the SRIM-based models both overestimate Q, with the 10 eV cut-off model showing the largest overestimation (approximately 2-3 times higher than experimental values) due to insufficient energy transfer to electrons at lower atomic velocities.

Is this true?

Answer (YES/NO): NO